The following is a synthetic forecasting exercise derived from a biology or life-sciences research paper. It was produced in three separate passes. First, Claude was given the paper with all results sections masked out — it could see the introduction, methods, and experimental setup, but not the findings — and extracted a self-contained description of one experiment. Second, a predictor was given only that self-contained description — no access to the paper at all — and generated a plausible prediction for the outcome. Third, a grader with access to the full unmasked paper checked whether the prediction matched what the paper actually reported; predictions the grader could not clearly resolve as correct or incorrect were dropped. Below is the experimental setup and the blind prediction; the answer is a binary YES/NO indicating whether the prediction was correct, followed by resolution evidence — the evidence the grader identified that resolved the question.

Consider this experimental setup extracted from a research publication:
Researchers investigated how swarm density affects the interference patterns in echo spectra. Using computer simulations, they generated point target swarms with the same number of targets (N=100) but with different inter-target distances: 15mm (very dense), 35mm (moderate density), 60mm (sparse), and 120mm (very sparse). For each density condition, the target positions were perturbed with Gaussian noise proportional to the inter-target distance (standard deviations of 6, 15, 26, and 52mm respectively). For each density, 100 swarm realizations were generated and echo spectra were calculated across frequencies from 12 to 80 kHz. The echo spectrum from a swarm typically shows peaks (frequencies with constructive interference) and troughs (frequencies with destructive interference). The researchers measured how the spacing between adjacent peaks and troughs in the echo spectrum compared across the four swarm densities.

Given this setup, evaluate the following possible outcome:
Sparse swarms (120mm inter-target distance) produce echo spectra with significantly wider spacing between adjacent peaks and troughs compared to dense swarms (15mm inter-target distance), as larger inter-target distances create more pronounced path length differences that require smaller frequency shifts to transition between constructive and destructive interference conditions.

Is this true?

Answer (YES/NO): NO